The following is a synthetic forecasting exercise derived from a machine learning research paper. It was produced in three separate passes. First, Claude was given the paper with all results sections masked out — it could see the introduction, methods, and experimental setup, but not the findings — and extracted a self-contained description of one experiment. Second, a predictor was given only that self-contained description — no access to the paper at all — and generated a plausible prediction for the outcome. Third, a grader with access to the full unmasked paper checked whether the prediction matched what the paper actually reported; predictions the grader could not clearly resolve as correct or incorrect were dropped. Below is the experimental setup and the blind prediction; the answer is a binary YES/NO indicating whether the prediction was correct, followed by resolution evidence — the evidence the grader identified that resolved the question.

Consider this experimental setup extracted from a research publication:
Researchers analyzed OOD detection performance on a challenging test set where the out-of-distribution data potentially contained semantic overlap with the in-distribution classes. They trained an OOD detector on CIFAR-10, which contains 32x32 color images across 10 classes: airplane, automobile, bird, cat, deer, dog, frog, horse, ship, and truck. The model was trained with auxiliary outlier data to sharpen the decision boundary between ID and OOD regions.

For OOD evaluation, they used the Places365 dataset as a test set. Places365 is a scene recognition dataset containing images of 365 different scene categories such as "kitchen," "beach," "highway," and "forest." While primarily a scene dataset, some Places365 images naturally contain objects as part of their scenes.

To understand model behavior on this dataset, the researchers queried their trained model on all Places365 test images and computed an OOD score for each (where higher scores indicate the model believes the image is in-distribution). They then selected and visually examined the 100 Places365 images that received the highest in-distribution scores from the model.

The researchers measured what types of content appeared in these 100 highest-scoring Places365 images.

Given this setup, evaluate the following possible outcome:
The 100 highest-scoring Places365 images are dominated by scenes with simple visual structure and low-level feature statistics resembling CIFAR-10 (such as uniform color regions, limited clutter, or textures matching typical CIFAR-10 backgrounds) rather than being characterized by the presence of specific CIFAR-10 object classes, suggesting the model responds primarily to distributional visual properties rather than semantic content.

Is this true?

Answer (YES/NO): NO